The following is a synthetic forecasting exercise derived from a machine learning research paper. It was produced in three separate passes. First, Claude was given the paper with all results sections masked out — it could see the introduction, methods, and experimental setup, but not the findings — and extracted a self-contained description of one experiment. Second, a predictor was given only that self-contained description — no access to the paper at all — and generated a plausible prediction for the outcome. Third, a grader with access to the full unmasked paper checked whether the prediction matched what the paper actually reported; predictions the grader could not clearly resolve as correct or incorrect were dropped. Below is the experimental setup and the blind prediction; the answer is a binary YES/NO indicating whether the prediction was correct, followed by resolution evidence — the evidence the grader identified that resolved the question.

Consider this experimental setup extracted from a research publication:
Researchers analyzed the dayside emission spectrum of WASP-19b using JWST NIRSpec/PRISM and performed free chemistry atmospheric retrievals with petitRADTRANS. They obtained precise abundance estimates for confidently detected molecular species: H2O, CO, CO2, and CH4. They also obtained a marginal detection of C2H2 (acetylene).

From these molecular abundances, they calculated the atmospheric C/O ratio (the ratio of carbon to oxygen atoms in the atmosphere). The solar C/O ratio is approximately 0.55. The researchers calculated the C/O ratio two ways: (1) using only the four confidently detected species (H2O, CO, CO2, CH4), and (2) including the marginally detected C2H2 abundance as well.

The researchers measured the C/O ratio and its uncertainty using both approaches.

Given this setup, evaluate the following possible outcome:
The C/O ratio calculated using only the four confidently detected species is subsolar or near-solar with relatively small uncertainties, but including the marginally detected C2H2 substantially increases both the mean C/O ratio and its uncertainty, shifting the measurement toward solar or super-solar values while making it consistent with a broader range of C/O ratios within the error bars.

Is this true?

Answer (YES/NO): NO